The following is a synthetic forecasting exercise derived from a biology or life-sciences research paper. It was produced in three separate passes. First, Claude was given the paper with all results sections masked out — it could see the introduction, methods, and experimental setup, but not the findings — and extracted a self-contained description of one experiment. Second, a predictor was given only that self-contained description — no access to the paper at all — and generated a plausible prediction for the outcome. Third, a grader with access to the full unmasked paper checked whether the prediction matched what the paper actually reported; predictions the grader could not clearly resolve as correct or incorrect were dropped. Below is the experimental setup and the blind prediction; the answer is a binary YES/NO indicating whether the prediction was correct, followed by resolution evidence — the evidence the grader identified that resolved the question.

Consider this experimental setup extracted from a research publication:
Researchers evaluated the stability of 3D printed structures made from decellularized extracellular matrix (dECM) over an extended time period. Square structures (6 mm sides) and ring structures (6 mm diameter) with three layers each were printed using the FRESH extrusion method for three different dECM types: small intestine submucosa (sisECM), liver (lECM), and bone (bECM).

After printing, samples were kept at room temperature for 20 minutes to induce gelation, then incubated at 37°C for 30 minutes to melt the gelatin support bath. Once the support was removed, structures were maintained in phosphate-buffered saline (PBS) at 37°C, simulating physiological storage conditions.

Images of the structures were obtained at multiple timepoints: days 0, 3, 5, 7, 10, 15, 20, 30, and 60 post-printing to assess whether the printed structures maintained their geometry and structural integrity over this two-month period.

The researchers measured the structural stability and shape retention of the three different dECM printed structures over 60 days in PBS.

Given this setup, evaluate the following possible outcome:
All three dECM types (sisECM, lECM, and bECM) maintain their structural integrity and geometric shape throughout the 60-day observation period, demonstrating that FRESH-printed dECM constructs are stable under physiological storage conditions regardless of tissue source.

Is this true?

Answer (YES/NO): YES